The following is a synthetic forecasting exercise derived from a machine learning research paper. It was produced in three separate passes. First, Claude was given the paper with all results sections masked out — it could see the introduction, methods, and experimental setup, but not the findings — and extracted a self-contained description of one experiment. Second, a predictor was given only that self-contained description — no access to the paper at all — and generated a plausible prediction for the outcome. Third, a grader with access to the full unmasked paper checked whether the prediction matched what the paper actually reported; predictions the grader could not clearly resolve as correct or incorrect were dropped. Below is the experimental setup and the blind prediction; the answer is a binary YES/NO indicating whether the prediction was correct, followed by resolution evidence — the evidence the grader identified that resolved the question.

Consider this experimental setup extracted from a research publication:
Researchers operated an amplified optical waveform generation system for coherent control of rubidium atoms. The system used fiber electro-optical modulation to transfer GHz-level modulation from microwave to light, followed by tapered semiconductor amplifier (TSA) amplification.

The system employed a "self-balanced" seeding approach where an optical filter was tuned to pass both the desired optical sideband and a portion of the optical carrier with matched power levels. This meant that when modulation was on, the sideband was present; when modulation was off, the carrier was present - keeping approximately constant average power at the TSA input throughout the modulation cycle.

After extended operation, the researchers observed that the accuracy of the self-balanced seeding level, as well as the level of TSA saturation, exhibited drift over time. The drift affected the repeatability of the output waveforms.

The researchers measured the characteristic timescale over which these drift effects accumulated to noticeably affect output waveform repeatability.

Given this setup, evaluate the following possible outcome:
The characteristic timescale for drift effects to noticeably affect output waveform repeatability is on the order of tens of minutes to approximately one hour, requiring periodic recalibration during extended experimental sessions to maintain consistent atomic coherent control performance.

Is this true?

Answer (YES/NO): NO